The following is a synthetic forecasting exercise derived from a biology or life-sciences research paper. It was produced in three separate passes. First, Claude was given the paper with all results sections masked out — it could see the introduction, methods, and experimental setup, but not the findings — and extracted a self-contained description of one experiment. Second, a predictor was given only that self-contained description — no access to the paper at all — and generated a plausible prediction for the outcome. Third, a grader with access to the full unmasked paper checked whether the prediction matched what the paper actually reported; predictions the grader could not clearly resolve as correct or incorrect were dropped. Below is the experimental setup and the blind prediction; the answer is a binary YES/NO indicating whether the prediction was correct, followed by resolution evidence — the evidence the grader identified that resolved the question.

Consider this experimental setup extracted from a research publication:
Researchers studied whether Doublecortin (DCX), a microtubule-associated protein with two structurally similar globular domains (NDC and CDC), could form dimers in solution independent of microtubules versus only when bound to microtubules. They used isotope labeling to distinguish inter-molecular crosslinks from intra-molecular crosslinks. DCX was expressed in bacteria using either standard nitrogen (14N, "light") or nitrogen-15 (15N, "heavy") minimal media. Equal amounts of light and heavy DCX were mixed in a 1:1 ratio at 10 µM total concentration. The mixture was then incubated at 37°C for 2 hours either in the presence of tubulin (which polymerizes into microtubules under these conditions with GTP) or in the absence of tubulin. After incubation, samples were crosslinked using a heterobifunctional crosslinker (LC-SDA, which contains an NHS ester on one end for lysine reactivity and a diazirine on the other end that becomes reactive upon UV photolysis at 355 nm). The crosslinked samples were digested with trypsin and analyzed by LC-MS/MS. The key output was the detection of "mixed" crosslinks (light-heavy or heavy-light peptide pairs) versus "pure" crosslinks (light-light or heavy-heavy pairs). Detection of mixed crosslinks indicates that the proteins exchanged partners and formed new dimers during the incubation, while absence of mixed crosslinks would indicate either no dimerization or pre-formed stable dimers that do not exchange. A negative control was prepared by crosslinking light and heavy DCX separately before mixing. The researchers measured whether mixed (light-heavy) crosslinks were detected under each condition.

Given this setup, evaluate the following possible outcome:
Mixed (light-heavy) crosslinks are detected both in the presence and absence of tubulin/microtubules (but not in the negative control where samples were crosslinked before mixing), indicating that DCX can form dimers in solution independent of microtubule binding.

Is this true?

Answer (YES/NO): NO